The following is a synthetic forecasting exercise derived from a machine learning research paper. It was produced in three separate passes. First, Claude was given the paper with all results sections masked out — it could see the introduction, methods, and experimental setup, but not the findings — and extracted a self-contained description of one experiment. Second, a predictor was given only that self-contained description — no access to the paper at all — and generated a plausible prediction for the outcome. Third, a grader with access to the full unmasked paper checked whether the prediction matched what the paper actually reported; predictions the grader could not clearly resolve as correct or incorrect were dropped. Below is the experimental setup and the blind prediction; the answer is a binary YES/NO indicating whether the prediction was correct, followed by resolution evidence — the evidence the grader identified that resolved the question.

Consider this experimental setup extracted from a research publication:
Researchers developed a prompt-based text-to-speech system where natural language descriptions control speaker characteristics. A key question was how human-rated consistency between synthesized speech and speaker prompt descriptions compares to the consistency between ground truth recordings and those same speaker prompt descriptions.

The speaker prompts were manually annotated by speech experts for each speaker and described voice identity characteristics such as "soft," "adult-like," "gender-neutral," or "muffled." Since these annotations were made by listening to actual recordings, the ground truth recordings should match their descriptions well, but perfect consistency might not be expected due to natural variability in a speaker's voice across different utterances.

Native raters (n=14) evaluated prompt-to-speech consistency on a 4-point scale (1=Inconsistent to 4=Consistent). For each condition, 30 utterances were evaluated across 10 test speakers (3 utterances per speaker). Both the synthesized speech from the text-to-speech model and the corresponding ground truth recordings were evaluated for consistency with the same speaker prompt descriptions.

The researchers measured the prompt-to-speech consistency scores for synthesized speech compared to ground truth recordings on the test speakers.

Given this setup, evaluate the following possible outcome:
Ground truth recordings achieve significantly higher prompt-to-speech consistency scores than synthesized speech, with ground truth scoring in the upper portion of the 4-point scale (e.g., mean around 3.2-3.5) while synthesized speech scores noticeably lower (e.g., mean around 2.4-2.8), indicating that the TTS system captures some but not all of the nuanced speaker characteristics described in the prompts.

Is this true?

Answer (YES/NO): NO